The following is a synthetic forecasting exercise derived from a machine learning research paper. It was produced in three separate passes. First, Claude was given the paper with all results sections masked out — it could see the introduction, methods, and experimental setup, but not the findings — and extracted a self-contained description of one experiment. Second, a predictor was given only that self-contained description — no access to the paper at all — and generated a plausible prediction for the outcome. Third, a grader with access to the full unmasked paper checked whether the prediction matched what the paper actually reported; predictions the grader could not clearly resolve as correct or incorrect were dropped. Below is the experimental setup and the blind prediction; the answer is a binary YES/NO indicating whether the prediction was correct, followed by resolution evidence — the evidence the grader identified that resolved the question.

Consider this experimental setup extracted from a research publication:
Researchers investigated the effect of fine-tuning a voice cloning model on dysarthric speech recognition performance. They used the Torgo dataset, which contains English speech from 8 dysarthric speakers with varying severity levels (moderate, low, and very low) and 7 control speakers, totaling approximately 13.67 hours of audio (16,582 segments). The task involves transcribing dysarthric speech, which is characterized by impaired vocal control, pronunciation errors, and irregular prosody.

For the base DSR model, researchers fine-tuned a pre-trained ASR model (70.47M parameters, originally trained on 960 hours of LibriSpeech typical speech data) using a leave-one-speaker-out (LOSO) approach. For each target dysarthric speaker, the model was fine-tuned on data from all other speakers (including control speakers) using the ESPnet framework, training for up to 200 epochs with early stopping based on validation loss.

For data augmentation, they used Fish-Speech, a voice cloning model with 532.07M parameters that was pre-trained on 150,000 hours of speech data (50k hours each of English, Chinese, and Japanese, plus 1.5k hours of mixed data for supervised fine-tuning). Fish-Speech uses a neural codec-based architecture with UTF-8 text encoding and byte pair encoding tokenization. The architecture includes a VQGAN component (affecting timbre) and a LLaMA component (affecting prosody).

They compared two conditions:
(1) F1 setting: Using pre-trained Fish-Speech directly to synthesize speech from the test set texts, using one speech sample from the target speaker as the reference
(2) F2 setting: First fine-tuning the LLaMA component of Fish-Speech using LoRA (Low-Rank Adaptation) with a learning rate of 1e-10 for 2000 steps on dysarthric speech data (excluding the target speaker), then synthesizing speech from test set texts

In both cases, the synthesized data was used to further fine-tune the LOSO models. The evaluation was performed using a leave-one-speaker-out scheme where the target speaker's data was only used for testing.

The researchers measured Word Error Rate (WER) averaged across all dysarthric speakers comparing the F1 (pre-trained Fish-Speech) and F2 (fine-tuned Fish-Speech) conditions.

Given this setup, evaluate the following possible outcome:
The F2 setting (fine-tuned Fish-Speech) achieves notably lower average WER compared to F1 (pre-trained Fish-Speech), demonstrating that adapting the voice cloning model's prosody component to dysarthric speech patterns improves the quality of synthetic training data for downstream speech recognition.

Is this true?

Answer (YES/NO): YES